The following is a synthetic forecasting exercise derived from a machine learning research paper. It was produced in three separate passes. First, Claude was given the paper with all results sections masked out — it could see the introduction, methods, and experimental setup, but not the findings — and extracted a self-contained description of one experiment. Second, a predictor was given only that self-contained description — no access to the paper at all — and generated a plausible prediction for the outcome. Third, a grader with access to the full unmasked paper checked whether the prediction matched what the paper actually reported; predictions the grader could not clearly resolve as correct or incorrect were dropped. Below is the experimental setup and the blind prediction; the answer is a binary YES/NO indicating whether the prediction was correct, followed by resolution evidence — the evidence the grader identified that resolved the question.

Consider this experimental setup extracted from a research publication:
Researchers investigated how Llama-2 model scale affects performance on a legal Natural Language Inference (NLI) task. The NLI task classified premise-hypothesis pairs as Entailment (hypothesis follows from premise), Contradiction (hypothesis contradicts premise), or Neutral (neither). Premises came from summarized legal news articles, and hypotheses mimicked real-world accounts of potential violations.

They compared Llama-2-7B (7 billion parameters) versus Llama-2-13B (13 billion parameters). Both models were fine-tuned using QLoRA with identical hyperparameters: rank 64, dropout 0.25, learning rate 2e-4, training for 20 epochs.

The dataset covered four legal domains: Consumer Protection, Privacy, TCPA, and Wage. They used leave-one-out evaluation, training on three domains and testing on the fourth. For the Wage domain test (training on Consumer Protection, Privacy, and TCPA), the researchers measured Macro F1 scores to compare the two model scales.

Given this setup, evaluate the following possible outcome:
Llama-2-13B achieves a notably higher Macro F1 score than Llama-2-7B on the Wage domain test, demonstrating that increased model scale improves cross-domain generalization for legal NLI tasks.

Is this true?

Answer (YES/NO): YES